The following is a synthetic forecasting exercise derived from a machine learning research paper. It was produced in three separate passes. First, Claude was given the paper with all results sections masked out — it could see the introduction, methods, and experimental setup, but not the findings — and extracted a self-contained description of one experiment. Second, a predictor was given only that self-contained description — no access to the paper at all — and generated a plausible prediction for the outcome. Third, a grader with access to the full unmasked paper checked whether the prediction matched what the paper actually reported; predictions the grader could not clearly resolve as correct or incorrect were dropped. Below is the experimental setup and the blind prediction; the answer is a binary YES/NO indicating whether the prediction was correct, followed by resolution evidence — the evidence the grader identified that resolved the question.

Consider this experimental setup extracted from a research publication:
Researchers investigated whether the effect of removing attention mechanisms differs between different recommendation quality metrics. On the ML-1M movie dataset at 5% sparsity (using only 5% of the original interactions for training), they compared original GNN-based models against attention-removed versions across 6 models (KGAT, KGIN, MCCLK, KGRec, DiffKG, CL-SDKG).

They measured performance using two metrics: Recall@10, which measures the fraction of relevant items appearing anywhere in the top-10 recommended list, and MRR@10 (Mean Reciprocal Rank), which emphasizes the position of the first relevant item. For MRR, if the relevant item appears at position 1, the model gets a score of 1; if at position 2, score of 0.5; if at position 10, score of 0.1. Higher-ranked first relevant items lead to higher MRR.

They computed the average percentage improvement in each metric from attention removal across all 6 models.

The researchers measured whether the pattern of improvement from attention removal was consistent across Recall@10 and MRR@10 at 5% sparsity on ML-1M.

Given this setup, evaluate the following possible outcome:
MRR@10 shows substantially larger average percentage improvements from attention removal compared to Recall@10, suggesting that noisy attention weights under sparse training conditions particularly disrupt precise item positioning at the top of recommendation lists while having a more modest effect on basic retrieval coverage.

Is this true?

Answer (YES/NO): NO